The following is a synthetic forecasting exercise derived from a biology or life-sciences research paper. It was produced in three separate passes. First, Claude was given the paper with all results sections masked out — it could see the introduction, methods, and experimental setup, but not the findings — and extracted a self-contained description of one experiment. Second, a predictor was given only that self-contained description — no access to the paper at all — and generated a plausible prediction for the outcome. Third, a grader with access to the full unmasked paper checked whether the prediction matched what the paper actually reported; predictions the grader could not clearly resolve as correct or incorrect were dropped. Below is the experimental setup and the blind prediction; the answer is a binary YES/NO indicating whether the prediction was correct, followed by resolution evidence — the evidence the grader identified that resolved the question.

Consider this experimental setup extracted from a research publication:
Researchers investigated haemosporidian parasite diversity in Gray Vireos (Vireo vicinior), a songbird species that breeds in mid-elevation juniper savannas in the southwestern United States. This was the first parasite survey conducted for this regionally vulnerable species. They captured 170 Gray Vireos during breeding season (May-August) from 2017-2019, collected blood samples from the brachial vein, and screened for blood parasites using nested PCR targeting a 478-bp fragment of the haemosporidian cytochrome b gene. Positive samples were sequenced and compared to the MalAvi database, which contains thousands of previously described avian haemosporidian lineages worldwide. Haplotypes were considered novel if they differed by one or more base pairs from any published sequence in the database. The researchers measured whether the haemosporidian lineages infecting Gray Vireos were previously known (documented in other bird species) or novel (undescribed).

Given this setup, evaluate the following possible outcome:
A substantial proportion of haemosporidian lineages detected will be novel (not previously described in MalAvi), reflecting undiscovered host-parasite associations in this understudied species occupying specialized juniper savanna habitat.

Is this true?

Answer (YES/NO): YES